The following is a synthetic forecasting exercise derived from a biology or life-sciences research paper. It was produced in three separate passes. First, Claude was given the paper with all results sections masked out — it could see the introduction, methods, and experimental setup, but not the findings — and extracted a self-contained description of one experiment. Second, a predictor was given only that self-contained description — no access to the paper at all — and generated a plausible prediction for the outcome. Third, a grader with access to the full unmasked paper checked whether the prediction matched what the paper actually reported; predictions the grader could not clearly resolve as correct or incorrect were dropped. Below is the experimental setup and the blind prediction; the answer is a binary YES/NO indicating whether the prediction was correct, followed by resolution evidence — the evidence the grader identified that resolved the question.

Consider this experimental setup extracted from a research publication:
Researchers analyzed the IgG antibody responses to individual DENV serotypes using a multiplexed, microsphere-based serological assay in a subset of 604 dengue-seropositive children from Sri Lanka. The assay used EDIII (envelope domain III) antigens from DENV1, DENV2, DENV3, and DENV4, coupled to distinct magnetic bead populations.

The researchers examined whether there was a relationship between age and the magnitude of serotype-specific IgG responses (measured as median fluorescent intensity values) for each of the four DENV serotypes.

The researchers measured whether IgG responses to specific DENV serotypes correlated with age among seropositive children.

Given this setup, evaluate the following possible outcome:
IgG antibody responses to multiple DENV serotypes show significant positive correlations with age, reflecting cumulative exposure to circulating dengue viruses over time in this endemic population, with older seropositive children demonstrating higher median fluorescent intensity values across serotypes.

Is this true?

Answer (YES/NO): NO